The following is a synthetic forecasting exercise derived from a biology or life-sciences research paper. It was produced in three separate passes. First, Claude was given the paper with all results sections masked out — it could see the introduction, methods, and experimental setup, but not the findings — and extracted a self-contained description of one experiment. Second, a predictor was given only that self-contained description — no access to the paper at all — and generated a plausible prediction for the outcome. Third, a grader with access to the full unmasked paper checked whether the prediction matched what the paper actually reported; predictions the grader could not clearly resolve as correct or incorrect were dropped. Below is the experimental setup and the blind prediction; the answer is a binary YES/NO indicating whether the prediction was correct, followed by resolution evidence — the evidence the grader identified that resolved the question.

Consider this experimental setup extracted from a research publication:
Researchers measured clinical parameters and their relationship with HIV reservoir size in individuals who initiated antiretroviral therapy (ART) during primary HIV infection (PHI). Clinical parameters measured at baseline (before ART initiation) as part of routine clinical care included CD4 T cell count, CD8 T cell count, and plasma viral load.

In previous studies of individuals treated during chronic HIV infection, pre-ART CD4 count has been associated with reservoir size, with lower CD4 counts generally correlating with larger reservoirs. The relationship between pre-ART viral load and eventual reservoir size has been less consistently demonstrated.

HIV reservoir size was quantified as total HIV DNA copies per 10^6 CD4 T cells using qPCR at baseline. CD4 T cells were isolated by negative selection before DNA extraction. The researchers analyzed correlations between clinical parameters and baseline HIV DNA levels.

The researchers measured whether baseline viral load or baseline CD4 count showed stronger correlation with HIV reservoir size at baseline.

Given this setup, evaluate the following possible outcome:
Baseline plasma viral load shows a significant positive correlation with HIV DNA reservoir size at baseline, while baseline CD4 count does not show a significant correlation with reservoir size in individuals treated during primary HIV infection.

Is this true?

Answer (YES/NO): NO